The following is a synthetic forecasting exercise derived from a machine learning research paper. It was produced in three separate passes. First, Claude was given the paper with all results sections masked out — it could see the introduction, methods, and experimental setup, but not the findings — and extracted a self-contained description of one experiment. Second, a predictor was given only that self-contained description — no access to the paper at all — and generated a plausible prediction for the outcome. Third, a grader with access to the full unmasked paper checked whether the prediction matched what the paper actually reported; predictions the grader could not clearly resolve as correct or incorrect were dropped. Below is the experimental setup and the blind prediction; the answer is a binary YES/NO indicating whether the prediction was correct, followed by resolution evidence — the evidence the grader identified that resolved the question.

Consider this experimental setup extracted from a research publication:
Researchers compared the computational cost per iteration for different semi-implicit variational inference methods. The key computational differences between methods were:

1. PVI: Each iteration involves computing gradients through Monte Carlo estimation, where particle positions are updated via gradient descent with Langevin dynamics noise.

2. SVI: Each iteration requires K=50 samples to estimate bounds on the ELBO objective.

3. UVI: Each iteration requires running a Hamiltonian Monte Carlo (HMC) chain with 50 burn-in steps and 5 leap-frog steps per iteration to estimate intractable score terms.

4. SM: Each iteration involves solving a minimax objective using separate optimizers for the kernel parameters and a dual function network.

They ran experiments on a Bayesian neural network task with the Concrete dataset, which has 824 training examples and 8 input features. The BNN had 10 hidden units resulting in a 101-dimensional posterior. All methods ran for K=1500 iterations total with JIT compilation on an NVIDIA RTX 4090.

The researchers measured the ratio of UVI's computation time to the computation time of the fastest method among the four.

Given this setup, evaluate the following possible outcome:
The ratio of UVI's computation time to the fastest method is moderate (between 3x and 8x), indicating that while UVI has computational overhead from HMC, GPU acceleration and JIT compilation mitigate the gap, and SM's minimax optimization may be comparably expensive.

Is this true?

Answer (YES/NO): YES